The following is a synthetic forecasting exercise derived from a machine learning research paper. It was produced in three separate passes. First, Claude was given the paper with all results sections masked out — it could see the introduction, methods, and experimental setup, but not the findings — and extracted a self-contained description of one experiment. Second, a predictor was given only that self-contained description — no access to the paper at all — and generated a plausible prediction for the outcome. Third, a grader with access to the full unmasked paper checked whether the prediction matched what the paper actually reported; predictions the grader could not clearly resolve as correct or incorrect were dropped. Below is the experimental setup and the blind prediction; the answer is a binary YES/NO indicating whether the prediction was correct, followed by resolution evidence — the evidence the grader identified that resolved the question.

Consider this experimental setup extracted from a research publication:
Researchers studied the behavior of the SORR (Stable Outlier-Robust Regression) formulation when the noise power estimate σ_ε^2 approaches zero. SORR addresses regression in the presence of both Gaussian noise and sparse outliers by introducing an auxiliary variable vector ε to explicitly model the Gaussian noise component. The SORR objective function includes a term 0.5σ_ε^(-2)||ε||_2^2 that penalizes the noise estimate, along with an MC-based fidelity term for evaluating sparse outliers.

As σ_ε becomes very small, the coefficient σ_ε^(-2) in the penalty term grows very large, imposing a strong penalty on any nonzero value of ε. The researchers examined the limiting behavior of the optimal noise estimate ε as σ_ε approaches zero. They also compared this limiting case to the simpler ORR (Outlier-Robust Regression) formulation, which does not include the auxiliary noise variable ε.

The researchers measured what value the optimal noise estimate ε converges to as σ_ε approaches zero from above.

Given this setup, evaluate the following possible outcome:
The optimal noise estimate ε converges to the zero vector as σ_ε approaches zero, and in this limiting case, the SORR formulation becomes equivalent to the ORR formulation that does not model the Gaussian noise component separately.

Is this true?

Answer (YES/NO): YES